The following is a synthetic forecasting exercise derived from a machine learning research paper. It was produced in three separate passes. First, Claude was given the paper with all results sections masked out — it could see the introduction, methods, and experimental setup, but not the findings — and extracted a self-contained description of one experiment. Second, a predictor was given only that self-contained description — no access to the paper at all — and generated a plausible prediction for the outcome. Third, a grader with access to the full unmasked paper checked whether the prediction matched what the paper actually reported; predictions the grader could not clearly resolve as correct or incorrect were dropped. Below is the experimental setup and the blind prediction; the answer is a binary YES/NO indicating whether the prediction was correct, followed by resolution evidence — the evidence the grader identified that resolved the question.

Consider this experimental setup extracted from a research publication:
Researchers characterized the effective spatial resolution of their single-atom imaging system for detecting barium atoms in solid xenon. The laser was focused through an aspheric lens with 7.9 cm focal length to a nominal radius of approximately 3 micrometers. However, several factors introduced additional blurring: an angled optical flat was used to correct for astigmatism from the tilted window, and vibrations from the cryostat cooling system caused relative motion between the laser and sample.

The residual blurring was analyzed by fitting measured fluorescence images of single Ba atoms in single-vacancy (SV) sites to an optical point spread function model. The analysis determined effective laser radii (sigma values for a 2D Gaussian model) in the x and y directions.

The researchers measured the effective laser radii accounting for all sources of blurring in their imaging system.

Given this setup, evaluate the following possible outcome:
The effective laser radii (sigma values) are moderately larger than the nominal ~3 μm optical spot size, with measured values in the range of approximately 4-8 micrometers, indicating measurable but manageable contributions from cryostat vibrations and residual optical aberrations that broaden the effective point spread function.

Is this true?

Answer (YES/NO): YES